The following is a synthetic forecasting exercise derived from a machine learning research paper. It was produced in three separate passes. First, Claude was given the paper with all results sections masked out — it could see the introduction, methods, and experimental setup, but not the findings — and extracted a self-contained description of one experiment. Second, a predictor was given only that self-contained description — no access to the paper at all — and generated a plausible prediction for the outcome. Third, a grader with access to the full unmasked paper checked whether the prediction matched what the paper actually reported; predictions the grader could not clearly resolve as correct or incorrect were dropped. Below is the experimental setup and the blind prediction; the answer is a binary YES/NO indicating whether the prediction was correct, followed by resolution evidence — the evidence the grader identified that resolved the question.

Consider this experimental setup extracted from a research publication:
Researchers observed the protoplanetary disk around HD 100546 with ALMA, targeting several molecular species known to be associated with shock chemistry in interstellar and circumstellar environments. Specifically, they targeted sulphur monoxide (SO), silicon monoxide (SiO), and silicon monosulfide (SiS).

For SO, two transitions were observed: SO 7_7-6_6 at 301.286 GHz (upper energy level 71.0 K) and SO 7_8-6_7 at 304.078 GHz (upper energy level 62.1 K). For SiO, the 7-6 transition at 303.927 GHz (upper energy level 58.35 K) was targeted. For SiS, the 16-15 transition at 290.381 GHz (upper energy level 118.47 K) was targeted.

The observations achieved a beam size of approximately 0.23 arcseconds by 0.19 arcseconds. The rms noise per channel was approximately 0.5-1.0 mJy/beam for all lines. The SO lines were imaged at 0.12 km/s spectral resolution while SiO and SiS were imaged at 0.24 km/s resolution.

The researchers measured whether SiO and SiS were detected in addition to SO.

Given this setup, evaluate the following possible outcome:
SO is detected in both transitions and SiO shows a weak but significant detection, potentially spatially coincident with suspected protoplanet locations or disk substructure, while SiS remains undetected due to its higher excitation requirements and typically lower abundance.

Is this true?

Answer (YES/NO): NO